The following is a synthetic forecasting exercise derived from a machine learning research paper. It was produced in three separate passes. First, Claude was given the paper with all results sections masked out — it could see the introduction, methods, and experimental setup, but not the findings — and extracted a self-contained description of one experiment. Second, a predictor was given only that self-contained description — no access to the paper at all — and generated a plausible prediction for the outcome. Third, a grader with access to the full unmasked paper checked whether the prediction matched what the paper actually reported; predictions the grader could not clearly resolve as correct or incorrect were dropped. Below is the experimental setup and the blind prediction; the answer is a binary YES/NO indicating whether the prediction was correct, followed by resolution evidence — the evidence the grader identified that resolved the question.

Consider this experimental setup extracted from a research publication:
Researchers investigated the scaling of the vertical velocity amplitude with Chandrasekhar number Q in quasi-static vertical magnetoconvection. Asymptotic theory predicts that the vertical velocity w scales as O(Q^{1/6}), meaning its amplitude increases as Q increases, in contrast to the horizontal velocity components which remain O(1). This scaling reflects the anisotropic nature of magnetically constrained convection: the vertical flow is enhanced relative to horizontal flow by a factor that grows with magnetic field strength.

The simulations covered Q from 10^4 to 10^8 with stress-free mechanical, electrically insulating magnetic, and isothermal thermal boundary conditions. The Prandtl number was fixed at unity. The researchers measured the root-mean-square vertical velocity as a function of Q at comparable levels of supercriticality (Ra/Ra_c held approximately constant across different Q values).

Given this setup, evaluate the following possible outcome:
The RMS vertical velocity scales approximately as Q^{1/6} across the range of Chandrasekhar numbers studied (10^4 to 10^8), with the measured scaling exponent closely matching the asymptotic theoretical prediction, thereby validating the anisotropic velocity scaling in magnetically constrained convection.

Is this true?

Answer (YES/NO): YES